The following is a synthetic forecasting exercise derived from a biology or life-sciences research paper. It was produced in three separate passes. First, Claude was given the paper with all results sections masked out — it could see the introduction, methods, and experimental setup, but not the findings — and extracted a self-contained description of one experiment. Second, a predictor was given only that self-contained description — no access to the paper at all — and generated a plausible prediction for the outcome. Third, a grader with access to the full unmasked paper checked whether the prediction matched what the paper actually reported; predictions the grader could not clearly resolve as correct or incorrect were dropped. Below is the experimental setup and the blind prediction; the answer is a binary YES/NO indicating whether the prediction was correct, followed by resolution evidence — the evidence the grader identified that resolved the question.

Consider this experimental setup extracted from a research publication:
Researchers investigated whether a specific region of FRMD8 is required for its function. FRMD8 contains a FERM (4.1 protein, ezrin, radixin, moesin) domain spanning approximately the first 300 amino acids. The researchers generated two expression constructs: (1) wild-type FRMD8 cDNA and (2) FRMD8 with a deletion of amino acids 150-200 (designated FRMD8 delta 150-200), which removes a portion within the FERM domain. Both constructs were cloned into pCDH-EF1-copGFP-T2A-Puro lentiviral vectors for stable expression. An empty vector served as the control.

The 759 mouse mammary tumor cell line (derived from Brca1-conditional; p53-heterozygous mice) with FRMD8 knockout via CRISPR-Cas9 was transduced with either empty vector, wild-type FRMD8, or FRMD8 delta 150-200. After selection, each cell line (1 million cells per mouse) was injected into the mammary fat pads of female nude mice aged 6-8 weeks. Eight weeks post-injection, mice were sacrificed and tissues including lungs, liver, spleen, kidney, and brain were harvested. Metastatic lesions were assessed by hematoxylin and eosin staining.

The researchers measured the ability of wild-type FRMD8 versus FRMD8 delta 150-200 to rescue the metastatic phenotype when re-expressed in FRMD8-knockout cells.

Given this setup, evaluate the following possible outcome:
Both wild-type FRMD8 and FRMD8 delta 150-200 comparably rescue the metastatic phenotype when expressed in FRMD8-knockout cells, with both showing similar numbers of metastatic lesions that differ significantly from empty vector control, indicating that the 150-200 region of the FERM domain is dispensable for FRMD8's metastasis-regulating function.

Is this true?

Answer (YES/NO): NO